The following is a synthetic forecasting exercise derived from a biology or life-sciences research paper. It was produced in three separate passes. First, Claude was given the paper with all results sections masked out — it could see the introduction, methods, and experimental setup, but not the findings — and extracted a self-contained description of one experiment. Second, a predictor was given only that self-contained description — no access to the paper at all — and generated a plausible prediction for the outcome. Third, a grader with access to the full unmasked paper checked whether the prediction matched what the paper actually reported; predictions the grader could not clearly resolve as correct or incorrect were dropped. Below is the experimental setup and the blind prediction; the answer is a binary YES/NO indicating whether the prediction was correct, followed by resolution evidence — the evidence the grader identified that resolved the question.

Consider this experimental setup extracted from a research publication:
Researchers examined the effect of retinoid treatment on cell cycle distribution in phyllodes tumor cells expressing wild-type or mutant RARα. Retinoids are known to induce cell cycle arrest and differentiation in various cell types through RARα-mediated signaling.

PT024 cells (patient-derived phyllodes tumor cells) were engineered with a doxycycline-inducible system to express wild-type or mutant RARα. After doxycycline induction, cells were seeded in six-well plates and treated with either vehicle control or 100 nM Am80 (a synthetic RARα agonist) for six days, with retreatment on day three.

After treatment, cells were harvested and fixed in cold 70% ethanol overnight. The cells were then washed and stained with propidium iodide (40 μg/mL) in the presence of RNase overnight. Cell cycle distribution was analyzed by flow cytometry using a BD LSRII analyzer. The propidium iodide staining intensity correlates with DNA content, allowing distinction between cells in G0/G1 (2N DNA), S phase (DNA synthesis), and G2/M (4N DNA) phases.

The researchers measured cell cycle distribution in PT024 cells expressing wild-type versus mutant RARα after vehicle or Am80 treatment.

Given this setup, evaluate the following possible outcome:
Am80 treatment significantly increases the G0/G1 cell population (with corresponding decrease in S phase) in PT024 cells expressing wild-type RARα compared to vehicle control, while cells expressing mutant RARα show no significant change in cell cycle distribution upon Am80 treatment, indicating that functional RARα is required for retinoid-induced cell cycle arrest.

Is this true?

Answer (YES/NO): YES